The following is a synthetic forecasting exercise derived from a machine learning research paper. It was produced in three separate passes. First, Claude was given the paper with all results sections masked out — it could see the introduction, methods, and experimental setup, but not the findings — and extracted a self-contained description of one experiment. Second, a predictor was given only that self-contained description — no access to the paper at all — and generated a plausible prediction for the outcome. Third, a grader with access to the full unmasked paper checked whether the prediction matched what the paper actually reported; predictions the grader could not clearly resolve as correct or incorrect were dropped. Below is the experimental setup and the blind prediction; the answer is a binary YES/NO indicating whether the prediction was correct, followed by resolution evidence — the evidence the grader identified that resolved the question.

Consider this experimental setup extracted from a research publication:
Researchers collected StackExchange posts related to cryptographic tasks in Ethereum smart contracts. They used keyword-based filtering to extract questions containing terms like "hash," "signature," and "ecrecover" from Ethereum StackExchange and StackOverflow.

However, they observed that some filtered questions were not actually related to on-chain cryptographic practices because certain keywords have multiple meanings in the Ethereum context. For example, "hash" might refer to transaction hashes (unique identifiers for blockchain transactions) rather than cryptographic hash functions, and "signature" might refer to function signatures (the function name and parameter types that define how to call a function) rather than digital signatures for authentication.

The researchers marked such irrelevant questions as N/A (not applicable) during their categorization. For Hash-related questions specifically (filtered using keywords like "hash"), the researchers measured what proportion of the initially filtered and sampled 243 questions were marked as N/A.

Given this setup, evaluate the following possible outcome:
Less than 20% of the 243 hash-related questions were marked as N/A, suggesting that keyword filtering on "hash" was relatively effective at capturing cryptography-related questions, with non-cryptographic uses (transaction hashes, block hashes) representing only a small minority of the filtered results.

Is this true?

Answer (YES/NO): NO